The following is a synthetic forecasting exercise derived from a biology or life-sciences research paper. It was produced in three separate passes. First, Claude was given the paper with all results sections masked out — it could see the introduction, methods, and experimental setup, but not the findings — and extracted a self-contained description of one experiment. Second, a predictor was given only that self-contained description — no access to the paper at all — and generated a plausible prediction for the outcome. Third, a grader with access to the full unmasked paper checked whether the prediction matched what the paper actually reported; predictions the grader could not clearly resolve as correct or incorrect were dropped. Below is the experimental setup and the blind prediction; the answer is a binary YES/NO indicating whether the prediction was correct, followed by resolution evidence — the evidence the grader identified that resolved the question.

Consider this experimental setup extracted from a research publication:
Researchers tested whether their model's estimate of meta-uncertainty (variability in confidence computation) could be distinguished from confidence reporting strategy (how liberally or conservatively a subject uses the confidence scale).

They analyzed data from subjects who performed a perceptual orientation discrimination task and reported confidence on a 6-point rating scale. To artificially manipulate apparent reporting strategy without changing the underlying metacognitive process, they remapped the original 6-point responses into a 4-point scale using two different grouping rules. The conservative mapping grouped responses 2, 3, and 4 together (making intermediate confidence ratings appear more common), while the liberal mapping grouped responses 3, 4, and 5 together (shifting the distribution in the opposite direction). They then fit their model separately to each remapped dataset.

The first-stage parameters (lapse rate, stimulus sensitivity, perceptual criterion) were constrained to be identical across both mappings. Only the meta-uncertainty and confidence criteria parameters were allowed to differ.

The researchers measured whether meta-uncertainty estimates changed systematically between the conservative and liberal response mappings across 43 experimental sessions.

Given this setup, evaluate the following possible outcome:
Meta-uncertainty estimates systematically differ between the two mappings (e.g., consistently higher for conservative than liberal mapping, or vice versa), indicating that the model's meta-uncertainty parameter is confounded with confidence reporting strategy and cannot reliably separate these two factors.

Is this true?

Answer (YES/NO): NO